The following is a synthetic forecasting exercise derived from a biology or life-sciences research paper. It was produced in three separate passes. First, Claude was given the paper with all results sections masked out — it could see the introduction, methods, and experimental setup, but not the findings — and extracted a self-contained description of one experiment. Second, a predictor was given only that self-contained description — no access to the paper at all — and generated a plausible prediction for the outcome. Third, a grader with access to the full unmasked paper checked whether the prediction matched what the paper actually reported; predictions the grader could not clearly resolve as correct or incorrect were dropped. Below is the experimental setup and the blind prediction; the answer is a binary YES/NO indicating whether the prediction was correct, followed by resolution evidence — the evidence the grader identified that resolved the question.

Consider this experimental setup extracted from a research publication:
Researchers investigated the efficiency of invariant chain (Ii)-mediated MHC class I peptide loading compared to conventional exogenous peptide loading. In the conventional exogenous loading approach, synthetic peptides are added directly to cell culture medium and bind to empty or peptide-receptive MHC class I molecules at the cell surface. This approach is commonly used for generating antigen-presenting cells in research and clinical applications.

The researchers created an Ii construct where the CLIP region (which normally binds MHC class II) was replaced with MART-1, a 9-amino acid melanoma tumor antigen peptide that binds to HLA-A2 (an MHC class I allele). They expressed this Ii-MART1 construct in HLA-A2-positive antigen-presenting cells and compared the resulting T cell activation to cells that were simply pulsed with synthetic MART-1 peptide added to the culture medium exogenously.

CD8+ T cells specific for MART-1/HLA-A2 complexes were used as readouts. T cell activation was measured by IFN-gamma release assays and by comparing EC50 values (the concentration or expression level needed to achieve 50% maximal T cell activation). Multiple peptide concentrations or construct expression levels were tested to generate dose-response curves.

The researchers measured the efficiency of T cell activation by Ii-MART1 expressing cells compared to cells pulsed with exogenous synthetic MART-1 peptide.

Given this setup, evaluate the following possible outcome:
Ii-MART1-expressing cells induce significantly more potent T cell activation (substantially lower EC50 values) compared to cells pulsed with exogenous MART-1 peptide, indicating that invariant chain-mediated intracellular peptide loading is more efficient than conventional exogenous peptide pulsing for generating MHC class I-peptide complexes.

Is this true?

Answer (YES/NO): NO